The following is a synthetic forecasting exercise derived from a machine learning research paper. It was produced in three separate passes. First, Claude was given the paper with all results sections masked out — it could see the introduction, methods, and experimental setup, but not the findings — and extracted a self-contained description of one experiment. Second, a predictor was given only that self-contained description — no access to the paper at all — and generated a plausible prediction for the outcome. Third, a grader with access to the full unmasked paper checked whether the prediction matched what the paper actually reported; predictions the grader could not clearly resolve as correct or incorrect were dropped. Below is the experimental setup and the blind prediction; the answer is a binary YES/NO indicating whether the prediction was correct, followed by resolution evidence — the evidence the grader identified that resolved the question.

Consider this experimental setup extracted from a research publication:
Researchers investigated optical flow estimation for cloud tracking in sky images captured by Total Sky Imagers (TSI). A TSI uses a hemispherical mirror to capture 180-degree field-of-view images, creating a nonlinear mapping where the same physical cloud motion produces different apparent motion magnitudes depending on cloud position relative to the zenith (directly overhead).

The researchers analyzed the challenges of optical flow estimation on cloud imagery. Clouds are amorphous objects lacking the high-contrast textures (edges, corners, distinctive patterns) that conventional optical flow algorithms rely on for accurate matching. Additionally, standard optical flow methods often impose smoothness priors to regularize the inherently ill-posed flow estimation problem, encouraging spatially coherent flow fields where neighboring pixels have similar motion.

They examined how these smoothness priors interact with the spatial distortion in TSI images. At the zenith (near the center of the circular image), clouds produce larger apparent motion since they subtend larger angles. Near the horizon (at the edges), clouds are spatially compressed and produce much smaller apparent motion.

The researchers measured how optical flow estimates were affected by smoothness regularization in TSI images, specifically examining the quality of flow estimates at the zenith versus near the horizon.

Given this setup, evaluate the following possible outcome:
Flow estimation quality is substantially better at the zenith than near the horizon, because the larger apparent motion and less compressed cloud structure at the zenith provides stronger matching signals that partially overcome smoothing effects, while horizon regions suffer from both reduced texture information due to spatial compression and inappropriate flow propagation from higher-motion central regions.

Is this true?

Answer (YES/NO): NO